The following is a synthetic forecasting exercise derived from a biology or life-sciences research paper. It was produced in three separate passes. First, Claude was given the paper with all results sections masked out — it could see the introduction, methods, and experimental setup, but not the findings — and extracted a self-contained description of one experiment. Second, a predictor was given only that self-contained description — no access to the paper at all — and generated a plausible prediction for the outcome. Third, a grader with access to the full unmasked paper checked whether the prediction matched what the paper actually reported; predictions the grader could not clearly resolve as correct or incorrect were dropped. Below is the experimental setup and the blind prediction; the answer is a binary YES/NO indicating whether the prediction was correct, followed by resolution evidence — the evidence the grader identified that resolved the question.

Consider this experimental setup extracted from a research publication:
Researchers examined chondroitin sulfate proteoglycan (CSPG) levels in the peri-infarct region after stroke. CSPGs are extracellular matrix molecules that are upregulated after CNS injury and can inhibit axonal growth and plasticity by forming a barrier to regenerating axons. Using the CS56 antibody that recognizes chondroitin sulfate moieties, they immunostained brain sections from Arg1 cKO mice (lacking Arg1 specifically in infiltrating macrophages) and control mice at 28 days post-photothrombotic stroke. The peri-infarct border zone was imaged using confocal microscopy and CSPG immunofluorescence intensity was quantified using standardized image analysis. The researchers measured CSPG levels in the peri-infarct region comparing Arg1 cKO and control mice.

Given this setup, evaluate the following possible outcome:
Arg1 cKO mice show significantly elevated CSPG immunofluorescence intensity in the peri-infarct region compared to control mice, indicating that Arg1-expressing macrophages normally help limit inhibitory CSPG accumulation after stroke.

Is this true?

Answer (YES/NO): NO